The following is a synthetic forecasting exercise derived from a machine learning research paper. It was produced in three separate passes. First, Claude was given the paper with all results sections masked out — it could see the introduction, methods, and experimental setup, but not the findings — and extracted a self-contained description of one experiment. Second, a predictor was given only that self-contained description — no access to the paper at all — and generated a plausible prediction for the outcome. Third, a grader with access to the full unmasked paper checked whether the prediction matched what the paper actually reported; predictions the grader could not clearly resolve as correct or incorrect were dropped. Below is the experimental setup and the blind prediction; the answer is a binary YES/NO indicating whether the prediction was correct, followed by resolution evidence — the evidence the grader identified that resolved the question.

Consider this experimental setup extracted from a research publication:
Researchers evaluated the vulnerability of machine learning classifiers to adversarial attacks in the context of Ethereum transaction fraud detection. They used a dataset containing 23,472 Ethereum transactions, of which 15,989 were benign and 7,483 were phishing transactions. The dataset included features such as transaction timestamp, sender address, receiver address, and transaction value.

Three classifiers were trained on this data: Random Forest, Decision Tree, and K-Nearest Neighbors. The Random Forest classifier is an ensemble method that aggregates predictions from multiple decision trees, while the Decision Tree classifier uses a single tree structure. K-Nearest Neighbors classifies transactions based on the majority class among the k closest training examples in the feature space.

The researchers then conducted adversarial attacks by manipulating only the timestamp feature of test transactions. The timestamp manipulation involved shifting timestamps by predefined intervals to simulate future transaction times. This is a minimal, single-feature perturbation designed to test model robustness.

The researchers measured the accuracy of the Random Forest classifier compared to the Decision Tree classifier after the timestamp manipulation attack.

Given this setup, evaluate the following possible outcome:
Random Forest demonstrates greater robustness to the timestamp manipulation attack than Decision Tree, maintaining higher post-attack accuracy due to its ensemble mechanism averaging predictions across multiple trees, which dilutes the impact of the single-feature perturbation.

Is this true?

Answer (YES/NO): YES